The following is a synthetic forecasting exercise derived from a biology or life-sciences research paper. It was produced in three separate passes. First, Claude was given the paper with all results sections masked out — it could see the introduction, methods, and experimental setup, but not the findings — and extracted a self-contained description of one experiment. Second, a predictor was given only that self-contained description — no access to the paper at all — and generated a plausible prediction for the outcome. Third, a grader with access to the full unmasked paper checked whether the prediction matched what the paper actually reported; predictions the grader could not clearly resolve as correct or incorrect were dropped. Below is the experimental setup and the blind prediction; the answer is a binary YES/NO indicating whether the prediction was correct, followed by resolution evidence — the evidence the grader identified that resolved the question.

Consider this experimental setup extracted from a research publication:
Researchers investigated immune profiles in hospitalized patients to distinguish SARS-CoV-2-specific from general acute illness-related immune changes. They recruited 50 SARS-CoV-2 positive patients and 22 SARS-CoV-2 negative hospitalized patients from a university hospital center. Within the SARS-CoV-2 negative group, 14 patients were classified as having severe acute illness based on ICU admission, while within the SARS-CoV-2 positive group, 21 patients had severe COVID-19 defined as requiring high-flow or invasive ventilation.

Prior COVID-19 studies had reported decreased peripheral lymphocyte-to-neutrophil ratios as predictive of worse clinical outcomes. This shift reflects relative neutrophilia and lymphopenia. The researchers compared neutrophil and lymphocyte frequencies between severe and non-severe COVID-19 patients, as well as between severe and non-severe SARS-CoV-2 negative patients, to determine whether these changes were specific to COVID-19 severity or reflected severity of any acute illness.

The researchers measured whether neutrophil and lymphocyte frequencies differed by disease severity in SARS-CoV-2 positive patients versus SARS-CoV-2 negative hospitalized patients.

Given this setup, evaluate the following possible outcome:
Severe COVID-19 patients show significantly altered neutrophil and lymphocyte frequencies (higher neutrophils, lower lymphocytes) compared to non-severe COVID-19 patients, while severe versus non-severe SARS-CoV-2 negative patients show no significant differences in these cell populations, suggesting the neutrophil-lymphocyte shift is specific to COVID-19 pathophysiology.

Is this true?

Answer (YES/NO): NO